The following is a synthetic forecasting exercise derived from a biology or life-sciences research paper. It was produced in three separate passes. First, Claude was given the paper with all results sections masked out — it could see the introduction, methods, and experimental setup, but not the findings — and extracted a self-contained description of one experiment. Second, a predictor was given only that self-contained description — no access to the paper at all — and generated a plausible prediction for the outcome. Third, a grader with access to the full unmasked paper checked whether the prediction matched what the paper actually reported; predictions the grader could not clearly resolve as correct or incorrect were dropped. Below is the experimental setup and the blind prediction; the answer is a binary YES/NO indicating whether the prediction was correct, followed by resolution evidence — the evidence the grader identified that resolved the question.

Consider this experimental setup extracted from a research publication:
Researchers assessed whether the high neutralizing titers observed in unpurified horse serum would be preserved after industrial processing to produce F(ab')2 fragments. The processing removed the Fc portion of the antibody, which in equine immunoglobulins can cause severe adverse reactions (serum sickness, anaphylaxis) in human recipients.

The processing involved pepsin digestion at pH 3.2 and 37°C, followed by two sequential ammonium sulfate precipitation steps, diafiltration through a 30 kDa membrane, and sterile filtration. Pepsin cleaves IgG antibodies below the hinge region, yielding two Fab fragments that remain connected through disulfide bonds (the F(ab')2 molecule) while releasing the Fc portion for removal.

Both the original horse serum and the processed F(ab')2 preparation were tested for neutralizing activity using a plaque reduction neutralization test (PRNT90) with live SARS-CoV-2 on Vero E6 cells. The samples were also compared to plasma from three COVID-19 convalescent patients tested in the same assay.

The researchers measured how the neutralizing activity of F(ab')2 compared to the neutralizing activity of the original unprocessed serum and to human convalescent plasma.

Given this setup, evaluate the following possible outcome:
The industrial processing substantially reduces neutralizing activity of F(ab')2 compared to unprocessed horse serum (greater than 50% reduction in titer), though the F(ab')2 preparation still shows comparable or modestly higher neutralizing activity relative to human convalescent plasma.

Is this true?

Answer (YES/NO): NO